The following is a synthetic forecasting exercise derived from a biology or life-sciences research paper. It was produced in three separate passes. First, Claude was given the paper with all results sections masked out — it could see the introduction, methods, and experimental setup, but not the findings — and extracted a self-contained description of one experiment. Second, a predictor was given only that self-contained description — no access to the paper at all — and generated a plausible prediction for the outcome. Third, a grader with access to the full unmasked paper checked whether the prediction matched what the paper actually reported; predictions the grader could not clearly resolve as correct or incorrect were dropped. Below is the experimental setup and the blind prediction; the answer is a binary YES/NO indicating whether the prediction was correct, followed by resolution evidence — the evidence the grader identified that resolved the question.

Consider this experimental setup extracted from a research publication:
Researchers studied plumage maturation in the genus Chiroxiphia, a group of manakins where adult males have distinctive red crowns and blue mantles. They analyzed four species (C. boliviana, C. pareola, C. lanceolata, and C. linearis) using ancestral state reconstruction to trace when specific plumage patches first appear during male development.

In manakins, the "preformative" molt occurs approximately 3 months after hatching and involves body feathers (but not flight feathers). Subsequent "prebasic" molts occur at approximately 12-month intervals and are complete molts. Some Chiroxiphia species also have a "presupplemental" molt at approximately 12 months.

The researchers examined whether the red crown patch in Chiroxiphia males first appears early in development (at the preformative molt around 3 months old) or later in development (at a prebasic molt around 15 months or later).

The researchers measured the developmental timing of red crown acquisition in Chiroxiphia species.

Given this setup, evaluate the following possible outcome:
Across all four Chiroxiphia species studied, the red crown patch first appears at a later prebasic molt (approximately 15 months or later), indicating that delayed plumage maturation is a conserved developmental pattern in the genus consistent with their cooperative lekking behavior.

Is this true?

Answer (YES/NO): NO